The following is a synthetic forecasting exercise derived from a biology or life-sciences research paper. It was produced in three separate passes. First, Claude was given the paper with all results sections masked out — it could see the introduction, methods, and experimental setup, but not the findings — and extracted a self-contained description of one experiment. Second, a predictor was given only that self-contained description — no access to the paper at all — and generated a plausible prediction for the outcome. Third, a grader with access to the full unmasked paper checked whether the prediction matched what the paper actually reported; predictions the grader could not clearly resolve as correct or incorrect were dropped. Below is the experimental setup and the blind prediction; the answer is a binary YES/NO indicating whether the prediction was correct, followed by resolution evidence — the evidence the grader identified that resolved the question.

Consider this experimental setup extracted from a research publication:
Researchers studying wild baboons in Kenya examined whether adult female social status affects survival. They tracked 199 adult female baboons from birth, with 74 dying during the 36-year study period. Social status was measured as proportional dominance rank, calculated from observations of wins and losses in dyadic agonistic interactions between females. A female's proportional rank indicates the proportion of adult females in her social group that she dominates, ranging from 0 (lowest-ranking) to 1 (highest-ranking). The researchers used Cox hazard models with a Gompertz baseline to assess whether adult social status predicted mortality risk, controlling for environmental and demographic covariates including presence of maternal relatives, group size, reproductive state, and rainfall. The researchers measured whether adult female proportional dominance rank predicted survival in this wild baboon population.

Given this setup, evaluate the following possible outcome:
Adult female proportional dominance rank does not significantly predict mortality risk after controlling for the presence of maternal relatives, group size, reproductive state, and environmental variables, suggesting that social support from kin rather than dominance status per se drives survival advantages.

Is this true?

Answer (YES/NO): NO